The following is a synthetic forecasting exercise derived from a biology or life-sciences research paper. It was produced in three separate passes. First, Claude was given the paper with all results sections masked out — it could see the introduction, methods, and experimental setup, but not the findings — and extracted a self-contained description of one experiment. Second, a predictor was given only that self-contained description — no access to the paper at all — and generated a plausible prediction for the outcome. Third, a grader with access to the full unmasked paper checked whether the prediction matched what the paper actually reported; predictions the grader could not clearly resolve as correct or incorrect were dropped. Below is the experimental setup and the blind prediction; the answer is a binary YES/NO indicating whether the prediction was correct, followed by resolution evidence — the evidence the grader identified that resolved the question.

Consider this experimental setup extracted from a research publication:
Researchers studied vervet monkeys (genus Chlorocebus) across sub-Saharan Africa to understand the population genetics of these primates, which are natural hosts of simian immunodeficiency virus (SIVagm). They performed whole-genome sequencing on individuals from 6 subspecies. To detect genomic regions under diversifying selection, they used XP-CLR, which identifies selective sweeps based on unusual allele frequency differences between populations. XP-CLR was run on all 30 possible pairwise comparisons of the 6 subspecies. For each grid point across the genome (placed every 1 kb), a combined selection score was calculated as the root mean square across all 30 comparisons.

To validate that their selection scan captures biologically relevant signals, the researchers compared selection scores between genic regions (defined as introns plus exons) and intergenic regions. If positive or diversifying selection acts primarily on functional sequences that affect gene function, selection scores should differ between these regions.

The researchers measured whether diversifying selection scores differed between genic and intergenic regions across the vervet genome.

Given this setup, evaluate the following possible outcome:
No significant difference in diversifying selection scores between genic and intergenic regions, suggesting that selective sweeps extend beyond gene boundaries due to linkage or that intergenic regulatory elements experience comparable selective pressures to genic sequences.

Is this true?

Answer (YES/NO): NO